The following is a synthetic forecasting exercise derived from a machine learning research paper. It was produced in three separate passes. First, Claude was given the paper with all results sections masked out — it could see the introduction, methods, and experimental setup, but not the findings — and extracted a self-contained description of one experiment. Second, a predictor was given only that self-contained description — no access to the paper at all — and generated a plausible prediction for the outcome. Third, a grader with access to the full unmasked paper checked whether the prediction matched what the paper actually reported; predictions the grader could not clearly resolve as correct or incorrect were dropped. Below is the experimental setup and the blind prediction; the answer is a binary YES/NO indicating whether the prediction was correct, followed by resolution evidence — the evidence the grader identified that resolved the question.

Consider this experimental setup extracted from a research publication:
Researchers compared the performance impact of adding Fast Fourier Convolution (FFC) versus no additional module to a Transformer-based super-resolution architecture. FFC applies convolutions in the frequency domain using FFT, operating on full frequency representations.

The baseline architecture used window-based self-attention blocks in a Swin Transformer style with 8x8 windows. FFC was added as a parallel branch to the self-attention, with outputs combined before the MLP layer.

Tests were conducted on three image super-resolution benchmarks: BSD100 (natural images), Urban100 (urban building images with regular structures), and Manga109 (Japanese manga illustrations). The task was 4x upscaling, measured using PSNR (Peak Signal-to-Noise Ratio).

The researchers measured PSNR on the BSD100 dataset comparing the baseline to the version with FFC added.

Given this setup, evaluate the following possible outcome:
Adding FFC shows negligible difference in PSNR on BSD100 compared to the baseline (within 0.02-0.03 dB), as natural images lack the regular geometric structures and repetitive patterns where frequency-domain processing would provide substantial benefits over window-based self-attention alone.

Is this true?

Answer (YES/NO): YES